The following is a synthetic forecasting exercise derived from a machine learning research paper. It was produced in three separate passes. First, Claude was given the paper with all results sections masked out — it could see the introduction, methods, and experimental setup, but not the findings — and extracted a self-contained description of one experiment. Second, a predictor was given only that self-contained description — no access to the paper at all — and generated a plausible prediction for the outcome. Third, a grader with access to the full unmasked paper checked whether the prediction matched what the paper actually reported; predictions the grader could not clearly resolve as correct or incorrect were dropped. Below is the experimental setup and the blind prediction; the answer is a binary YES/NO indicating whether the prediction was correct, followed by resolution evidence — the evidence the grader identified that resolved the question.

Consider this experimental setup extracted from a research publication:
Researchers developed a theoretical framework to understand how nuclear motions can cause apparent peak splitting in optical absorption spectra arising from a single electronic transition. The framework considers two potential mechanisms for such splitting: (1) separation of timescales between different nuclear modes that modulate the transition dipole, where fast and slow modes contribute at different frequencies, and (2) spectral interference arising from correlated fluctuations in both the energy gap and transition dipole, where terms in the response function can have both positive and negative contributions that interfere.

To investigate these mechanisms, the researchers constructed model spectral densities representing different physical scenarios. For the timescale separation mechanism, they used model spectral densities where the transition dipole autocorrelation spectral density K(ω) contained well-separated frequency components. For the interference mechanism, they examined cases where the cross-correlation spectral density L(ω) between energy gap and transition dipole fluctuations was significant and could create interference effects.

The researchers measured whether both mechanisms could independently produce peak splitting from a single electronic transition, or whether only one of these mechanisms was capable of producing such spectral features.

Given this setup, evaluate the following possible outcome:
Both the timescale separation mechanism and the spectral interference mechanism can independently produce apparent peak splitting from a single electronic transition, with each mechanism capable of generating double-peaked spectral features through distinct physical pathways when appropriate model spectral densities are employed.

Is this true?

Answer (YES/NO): YES